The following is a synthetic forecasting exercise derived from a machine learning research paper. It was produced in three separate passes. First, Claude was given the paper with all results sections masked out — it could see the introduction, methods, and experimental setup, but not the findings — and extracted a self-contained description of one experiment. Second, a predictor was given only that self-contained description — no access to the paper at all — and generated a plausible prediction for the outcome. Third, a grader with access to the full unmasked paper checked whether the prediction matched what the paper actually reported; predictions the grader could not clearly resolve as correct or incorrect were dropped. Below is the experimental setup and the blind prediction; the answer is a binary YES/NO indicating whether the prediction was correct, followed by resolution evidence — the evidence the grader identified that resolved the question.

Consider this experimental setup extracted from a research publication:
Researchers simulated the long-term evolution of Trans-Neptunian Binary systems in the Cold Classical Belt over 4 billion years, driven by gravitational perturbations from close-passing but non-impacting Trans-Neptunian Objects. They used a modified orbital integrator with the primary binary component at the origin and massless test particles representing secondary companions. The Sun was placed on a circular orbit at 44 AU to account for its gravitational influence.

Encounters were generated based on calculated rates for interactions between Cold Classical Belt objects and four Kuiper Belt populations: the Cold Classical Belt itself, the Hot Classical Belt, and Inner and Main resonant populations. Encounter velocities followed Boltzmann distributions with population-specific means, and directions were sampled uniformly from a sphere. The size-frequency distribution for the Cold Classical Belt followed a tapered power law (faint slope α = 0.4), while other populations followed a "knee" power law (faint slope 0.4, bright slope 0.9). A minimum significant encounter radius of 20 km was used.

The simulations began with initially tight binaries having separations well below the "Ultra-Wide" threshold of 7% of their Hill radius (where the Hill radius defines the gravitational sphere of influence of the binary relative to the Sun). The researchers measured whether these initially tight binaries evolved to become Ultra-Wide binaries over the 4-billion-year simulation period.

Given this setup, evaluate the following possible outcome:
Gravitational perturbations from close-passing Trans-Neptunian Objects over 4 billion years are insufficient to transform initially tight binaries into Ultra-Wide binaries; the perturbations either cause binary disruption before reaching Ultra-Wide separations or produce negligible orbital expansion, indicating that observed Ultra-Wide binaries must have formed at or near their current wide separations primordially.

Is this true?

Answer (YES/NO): NO